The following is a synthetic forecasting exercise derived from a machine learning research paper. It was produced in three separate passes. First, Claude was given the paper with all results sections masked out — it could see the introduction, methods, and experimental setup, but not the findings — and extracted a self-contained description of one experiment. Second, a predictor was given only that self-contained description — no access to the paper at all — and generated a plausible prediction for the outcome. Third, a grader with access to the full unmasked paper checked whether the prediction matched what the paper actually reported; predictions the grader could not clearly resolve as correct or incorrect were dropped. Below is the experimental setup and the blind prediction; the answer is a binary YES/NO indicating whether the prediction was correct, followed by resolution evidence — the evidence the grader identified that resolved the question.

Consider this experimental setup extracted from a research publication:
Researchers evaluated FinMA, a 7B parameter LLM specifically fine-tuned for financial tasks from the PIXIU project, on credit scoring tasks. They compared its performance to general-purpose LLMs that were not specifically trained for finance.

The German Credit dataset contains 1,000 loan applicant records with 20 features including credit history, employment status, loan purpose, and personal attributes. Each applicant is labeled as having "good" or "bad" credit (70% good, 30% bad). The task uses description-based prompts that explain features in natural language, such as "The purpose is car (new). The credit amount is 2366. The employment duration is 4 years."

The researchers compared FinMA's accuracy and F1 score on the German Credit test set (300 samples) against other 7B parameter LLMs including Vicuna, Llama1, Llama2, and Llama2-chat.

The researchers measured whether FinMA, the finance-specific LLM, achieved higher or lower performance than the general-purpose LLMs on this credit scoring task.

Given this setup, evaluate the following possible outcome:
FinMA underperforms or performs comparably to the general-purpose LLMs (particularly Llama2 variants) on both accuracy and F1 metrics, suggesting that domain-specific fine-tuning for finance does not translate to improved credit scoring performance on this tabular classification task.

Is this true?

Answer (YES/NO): YES